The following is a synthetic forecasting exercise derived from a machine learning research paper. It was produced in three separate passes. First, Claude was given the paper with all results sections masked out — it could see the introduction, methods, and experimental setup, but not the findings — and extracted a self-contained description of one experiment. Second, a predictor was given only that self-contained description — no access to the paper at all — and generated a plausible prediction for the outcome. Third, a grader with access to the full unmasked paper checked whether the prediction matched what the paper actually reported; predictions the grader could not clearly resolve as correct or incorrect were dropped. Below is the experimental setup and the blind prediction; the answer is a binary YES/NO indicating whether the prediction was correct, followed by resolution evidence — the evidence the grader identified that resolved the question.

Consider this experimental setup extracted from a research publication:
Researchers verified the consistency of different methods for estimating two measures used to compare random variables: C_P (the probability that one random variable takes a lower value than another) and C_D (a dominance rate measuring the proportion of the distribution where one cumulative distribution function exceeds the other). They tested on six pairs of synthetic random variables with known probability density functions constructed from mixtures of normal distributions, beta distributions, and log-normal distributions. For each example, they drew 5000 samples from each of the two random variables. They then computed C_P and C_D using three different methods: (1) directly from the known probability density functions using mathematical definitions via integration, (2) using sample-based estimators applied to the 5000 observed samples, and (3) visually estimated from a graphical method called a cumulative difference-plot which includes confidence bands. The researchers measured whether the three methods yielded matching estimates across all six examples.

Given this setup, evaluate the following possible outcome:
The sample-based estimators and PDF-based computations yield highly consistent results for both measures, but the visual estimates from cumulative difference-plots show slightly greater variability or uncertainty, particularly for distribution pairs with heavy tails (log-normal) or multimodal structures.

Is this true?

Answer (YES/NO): NO